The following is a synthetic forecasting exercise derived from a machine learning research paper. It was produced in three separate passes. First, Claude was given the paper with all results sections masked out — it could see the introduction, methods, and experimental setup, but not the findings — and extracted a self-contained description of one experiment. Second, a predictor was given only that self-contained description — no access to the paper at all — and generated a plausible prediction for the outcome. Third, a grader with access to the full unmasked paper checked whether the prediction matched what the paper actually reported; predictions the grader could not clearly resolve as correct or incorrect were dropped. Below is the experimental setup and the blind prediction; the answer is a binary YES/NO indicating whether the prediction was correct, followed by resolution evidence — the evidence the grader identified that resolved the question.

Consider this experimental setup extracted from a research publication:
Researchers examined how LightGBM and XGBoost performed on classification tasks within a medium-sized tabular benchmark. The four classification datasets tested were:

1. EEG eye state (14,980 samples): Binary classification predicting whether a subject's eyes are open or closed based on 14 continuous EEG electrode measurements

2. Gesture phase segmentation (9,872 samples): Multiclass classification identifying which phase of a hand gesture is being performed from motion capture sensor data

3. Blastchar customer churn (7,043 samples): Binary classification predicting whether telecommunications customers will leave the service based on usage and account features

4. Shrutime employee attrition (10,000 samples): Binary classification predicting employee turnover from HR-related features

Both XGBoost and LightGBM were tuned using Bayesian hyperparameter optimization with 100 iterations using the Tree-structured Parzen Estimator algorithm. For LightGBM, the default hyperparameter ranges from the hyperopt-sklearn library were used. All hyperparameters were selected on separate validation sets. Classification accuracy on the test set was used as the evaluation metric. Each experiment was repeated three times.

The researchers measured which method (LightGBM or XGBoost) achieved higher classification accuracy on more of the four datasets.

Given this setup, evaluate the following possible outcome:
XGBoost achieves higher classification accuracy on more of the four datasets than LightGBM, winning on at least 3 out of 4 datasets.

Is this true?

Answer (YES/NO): NO